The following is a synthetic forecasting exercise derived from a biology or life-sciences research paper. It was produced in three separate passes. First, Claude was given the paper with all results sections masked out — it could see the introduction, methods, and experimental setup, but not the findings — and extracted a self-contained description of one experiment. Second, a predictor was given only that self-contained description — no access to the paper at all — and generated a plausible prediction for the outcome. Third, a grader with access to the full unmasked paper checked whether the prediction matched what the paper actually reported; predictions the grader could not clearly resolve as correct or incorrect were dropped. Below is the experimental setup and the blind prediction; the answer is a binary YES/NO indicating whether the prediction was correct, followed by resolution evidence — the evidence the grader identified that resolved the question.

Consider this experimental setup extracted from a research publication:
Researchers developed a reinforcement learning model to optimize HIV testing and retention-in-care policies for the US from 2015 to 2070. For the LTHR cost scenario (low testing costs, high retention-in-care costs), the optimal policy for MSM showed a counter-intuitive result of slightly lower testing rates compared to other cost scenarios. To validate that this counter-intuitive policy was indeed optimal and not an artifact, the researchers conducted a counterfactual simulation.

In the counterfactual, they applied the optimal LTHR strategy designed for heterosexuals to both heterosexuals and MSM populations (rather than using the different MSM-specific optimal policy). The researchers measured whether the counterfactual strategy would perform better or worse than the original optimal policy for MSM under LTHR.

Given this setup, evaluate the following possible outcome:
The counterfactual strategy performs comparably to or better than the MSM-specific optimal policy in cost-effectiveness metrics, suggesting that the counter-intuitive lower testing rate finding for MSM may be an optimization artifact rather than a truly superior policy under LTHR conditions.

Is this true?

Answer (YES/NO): NO